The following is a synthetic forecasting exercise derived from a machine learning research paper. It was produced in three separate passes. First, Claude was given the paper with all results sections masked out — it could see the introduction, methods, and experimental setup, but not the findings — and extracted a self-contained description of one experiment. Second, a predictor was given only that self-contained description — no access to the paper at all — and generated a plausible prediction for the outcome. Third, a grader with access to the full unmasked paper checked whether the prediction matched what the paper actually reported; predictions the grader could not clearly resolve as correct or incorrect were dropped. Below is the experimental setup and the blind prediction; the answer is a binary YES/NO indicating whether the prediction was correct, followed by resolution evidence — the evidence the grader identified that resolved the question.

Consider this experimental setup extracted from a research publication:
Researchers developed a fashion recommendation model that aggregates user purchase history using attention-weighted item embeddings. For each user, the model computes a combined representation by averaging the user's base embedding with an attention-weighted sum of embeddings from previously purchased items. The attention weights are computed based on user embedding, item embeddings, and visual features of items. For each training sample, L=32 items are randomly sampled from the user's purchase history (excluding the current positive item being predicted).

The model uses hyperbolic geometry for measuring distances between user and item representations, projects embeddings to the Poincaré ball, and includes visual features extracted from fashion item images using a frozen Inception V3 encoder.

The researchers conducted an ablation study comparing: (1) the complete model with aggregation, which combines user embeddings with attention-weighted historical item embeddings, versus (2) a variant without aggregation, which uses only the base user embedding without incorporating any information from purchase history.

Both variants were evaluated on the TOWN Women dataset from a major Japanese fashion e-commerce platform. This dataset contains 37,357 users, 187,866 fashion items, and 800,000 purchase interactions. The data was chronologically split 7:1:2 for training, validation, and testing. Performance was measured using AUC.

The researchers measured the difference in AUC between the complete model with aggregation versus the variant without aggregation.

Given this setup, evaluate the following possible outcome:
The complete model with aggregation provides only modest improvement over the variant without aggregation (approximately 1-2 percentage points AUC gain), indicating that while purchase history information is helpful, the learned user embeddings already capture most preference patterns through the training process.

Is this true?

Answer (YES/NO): NO